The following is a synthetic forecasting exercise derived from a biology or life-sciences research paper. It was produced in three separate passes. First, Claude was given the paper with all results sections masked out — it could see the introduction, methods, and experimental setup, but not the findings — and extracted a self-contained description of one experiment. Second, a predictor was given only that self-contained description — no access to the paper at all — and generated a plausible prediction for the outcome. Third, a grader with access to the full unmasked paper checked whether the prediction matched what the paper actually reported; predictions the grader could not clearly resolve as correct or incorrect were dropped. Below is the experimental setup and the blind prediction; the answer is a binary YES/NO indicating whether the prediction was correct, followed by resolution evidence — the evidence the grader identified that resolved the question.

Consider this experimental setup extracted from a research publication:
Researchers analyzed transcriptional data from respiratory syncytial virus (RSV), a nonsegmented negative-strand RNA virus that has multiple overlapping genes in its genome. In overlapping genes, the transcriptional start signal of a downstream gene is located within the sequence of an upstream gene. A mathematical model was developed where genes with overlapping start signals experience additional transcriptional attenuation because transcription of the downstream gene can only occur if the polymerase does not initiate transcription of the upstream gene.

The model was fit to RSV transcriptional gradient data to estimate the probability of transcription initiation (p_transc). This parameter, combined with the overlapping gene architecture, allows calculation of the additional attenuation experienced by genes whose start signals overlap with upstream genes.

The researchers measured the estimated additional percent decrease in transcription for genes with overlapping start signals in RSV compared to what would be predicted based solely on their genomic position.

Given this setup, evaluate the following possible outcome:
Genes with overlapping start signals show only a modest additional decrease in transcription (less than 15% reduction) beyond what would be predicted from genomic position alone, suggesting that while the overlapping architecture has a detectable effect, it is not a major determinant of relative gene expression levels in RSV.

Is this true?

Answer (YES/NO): NO